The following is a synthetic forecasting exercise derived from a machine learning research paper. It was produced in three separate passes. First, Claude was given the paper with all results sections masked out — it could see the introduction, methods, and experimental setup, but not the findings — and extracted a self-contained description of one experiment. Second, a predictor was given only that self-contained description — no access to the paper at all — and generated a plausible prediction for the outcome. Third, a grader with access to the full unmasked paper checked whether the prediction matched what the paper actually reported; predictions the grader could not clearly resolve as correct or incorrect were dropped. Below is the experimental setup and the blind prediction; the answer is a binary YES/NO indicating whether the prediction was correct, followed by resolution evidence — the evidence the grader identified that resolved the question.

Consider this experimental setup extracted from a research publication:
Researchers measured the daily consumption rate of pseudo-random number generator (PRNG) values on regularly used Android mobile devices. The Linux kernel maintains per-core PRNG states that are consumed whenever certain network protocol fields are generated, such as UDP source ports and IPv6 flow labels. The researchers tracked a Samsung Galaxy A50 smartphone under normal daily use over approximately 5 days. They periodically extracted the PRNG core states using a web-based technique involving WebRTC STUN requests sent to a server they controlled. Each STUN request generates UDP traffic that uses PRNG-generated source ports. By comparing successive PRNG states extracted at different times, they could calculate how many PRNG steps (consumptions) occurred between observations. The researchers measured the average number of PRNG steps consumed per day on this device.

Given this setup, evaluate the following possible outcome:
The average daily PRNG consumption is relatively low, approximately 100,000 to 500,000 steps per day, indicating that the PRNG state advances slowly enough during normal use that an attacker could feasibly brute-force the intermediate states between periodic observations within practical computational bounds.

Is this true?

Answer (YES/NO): NO